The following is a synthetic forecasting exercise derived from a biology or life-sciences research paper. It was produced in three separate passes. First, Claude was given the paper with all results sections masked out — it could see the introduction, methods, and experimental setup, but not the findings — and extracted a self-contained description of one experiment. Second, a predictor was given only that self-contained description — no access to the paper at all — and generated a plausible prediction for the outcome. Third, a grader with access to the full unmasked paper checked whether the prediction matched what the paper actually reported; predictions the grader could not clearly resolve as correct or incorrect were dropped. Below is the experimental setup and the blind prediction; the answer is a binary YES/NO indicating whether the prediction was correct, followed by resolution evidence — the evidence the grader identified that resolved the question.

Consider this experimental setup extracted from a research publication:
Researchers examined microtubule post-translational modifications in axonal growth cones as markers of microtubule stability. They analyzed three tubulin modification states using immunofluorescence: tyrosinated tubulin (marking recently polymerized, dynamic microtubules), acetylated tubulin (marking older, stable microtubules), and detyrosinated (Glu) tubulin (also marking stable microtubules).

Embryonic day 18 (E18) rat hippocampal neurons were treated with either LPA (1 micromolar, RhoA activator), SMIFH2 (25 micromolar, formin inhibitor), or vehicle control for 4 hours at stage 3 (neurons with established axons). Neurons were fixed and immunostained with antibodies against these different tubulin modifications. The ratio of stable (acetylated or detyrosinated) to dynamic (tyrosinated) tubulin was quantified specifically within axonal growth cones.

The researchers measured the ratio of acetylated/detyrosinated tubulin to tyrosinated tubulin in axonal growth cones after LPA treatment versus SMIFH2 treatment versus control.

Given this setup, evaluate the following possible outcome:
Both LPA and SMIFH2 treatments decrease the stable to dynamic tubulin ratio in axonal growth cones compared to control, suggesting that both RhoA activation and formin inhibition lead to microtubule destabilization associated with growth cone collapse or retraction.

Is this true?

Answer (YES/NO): NO